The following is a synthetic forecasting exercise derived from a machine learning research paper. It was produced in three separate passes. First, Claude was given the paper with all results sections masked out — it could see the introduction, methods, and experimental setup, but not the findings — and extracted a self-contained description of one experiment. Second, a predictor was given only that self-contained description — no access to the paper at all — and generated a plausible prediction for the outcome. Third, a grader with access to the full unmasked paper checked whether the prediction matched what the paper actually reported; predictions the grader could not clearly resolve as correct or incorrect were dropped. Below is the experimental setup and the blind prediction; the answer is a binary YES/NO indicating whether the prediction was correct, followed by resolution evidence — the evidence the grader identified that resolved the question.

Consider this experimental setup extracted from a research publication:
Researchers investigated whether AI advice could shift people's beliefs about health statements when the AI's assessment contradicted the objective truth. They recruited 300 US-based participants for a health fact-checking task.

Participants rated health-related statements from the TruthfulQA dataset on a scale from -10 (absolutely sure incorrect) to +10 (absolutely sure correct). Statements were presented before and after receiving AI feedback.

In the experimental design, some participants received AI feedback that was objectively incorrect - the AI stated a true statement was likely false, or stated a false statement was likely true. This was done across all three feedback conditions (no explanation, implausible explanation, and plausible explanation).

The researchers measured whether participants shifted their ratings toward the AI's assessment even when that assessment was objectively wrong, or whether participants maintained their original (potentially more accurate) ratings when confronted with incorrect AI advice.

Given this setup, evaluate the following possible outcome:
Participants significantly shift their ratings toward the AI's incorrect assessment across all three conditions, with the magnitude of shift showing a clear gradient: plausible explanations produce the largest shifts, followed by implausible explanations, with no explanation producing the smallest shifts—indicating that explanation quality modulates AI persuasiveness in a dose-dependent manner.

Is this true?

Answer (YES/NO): NO